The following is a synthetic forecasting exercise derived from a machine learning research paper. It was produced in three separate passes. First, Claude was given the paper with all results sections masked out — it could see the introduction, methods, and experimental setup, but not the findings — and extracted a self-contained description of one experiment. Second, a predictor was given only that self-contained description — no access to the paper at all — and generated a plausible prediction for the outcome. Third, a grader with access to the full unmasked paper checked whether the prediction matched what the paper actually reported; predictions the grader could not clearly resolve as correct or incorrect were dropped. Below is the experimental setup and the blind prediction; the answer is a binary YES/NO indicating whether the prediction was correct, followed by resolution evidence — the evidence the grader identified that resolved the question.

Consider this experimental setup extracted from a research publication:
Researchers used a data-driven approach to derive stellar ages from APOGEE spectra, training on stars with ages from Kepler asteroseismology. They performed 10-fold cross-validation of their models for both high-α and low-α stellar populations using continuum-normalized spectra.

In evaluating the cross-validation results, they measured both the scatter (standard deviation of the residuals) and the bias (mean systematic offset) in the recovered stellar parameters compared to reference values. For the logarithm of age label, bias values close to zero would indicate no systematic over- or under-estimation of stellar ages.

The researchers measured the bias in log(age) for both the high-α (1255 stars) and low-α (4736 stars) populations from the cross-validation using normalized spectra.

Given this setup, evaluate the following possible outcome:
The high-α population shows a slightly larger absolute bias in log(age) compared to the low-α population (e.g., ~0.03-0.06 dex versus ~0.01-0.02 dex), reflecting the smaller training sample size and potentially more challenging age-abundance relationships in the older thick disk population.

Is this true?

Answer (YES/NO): NO